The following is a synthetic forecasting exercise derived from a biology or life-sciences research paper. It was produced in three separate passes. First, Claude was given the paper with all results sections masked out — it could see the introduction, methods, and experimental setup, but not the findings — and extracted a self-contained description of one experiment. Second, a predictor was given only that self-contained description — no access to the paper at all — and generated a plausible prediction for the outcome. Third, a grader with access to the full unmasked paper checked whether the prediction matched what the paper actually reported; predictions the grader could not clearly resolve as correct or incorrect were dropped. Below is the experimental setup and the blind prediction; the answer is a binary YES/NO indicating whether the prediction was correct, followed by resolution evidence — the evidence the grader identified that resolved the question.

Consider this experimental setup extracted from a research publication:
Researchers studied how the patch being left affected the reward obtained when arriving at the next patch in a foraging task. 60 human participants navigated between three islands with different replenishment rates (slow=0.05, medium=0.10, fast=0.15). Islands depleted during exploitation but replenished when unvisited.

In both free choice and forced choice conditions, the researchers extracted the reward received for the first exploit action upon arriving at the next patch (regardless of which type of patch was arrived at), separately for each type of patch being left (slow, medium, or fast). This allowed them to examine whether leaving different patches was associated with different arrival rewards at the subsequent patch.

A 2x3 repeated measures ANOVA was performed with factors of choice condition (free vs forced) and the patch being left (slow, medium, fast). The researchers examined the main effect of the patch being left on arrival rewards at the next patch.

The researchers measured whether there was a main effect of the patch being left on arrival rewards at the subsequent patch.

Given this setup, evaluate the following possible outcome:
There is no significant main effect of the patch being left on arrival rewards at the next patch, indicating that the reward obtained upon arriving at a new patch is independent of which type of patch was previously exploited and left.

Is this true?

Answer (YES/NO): NO